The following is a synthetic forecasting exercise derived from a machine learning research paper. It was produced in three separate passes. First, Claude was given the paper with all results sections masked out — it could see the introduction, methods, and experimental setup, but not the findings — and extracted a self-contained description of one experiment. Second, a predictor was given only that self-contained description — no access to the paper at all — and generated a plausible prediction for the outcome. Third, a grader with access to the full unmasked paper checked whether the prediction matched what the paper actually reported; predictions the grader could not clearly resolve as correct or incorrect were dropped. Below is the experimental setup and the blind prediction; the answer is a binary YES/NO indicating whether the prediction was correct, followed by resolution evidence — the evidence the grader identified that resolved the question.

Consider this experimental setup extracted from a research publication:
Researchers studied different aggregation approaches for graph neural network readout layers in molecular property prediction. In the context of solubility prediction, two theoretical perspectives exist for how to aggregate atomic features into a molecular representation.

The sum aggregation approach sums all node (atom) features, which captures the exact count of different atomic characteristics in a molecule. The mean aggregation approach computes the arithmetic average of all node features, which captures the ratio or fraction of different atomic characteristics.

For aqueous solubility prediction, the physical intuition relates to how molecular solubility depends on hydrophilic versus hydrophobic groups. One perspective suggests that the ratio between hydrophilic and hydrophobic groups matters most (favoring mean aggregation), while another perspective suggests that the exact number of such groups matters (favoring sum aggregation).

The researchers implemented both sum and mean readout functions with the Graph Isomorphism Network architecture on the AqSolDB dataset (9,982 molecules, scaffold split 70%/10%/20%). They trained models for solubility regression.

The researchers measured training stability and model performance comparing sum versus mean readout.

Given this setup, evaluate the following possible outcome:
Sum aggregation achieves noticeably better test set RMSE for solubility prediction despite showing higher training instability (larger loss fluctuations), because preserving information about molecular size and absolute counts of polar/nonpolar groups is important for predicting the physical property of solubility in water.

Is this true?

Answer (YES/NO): NO